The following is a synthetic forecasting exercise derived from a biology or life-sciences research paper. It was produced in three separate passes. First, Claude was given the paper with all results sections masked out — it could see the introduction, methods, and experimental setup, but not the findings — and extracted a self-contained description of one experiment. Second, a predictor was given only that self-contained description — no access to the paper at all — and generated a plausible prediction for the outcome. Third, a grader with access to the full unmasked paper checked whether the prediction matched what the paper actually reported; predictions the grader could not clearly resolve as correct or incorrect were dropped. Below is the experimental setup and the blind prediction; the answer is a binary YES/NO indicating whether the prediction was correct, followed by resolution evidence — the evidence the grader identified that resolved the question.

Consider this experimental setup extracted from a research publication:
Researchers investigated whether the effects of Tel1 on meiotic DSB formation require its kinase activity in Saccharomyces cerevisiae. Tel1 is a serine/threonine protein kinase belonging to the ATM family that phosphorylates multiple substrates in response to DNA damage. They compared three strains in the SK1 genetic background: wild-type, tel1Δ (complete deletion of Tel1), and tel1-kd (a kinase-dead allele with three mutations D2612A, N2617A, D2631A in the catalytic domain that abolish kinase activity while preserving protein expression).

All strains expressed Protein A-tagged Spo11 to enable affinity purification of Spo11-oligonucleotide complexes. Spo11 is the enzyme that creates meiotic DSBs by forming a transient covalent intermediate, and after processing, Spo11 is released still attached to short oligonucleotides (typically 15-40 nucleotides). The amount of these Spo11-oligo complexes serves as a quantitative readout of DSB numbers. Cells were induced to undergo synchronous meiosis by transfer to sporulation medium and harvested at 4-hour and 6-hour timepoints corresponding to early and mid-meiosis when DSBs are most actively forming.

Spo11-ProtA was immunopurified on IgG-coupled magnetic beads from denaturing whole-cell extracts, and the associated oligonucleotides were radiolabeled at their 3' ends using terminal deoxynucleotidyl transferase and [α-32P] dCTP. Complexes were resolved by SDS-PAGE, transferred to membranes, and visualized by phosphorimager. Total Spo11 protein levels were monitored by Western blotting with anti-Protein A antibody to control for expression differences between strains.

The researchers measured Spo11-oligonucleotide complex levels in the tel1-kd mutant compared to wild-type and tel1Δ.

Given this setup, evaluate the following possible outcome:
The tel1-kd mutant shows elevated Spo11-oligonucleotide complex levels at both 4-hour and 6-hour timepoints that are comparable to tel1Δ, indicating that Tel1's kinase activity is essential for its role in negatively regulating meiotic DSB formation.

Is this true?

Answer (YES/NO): YES